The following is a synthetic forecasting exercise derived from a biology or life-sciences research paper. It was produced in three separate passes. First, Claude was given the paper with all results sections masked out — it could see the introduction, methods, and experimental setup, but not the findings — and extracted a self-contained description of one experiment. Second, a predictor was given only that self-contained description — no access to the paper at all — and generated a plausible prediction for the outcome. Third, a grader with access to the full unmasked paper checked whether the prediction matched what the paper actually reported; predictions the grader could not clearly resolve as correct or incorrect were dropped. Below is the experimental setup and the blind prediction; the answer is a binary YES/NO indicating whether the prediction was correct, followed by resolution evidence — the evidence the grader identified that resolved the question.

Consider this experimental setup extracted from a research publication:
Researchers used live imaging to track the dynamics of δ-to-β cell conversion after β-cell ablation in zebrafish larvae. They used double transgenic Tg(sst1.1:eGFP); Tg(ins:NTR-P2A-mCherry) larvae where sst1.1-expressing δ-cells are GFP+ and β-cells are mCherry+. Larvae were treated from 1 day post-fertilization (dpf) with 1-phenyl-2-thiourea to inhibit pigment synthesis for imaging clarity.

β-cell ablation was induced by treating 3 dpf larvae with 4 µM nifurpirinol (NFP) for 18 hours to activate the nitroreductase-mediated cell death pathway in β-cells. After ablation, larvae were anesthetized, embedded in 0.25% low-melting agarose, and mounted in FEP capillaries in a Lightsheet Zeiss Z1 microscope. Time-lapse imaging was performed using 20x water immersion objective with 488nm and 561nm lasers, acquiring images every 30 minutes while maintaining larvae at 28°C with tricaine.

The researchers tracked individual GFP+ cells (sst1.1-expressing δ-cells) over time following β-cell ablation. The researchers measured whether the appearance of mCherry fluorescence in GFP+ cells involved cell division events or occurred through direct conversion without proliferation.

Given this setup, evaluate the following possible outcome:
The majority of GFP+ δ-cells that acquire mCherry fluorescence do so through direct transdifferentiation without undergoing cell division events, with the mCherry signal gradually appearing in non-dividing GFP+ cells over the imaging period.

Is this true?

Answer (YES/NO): YES